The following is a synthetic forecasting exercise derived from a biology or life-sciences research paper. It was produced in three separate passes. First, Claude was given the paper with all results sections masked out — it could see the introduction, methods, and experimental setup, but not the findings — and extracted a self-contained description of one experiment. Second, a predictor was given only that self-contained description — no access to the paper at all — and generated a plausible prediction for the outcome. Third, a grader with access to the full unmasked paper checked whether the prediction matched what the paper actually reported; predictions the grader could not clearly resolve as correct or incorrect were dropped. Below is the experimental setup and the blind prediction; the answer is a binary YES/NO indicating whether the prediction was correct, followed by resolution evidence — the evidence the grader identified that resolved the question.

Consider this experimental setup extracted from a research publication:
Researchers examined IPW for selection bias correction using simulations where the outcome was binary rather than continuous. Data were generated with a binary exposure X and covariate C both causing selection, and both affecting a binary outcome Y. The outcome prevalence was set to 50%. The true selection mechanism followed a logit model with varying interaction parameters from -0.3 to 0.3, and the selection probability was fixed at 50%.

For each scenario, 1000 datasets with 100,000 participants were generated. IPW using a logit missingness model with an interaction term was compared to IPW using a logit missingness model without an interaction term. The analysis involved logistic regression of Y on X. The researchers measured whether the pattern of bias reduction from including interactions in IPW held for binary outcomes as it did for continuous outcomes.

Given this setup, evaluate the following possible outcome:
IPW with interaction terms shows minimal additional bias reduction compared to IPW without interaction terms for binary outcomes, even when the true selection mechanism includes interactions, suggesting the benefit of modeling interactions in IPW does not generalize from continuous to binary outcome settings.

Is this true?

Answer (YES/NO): NO